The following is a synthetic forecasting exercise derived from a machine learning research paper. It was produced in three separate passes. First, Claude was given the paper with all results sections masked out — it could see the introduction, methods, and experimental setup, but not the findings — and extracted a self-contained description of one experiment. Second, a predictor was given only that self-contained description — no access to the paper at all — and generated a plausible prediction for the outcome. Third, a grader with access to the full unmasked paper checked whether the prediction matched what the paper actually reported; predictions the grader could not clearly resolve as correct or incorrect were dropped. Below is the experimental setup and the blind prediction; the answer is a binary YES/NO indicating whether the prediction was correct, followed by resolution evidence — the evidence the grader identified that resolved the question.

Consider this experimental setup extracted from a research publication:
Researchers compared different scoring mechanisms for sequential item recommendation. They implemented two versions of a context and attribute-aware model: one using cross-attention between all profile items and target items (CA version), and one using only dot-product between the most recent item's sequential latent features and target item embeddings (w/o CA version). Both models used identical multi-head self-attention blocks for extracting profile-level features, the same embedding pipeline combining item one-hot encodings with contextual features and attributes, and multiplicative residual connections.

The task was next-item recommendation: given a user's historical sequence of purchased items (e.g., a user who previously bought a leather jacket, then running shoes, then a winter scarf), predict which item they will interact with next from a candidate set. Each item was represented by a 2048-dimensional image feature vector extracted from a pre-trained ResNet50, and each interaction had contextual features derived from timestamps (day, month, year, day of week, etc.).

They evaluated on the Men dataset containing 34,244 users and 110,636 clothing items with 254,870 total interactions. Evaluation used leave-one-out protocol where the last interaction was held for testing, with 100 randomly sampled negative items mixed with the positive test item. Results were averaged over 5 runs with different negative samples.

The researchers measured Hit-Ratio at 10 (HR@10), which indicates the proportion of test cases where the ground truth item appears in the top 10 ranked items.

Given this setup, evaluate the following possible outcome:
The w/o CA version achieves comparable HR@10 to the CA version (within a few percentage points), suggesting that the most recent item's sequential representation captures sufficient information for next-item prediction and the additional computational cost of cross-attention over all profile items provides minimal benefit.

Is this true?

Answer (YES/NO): NO